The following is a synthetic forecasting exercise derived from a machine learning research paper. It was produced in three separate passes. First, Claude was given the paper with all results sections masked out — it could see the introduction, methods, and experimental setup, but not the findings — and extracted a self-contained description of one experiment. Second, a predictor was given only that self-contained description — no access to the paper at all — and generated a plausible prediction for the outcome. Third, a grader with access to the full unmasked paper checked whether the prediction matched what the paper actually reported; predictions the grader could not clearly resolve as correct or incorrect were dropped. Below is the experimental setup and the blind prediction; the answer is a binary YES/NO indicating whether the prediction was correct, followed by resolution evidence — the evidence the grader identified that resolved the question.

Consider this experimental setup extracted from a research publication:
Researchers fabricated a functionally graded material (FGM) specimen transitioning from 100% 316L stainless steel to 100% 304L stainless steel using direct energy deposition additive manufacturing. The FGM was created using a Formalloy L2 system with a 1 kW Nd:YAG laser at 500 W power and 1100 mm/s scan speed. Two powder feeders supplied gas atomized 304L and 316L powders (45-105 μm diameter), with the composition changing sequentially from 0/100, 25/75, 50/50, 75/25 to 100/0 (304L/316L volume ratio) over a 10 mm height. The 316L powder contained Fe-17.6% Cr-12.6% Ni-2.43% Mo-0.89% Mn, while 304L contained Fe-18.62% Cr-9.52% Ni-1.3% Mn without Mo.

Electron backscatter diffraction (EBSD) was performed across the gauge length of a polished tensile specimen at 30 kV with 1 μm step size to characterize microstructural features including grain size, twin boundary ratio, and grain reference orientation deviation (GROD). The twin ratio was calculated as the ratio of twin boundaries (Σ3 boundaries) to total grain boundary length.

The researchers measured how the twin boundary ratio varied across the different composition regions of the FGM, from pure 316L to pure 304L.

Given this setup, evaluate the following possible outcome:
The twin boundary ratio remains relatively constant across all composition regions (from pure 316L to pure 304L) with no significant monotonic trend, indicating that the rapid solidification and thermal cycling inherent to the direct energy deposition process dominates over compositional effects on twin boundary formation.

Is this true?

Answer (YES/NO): NO